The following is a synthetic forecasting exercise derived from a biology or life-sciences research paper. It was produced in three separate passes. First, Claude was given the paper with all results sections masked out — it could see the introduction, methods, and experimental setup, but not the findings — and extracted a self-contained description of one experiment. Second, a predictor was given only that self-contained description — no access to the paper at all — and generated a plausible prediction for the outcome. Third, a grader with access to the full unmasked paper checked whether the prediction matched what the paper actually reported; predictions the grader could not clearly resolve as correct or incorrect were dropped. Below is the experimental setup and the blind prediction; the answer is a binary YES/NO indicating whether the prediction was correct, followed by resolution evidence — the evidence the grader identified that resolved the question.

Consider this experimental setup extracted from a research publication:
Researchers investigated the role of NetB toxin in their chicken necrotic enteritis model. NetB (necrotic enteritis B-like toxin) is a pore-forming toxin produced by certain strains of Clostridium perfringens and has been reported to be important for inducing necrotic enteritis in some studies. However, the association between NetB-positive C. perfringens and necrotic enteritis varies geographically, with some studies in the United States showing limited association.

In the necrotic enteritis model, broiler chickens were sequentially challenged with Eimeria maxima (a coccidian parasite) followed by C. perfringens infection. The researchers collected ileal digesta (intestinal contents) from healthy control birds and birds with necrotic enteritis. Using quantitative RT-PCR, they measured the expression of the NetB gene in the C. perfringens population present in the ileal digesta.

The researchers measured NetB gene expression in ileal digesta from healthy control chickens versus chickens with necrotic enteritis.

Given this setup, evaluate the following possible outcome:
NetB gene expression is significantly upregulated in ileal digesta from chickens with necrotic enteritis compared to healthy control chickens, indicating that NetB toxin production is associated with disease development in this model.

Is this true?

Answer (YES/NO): NO